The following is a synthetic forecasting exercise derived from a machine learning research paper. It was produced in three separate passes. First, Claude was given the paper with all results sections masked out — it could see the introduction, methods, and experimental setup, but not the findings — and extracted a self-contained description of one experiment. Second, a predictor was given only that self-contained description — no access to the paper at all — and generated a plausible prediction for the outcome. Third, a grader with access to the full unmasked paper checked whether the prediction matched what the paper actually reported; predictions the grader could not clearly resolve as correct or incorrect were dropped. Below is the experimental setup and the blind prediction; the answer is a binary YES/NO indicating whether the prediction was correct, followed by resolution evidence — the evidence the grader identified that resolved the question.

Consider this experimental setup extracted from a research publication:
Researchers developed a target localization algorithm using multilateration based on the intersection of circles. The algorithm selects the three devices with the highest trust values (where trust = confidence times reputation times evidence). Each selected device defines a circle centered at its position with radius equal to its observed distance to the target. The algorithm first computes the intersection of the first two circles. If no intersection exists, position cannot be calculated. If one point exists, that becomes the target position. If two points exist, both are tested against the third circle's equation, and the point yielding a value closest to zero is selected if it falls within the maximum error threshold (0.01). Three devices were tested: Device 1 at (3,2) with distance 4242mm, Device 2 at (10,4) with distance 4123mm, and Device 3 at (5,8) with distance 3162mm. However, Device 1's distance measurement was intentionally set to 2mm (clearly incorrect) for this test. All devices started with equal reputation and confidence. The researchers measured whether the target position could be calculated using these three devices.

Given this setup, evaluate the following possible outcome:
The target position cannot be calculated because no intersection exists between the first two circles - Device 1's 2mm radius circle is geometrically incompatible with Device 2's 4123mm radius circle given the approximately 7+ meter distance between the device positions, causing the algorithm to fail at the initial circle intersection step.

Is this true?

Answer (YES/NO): YES